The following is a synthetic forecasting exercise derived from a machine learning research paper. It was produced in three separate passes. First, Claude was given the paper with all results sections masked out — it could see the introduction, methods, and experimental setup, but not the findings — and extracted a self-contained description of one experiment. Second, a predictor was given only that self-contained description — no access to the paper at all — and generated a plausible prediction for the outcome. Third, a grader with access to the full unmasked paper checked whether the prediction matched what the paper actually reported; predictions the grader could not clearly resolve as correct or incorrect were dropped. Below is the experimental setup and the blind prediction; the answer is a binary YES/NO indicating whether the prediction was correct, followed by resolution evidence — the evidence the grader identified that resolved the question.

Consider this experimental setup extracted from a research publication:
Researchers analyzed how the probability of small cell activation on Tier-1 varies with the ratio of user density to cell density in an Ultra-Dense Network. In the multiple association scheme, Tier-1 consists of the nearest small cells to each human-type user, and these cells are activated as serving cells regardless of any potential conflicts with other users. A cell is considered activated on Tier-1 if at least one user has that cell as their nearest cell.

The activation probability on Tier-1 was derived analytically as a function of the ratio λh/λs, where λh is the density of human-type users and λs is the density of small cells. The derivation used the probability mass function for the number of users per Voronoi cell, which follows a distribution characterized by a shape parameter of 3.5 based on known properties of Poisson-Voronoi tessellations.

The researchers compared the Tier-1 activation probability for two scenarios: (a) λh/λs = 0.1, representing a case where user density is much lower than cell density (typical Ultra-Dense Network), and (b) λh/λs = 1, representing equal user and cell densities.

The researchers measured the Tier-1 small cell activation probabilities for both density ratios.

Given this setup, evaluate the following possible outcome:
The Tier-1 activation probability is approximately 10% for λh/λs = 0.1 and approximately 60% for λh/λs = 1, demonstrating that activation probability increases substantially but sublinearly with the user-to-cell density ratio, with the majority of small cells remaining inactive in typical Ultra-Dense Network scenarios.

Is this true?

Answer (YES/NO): YES